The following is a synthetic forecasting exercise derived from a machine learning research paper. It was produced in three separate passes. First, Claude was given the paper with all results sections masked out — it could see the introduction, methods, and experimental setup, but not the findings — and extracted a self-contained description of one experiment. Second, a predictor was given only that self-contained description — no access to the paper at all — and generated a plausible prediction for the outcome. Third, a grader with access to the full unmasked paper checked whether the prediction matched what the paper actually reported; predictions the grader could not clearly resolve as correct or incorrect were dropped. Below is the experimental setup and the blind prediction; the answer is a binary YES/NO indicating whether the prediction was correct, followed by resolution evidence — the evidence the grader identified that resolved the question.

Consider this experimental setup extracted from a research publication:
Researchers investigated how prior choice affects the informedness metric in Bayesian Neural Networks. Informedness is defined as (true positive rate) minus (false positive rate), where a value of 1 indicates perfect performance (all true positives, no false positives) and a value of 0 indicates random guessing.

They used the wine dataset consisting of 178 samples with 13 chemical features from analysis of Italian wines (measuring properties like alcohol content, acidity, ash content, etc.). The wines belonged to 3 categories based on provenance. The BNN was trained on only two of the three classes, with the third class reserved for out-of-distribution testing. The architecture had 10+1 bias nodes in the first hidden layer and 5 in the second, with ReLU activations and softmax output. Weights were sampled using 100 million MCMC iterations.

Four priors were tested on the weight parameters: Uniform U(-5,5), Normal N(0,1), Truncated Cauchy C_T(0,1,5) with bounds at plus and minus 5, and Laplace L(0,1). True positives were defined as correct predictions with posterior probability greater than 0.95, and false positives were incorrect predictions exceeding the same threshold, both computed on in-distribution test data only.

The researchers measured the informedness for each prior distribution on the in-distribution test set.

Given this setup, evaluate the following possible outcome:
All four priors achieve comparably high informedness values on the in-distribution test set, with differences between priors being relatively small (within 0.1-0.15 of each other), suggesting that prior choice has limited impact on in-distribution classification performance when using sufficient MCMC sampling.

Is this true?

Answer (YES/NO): YES